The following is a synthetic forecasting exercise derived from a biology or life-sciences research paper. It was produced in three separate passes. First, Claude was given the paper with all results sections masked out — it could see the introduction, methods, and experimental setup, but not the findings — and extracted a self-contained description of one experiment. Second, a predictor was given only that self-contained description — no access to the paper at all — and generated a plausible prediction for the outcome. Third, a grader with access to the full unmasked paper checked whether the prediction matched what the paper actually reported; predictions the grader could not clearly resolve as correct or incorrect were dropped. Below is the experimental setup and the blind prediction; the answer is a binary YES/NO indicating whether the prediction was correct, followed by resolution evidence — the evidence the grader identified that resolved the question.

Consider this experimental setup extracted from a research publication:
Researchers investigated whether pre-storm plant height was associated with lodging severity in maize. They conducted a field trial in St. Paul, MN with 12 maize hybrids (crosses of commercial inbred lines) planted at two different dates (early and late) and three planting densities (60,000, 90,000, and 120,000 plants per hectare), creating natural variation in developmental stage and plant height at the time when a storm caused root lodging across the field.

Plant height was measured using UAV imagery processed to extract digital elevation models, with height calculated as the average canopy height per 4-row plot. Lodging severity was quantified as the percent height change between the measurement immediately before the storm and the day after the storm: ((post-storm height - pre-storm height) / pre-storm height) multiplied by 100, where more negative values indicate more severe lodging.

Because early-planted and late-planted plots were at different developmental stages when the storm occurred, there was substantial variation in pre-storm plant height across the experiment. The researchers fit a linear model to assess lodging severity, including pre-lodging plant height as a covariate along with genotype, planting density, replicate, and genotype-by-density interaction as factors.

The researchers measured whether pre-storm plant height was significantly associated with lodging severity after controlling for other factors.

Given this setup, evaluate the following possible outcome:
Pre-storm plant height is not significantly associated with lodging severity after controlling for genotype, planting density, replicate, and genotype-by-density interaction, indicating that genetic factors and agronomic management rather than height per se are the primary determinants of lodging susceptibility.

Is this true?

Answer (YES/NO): NO